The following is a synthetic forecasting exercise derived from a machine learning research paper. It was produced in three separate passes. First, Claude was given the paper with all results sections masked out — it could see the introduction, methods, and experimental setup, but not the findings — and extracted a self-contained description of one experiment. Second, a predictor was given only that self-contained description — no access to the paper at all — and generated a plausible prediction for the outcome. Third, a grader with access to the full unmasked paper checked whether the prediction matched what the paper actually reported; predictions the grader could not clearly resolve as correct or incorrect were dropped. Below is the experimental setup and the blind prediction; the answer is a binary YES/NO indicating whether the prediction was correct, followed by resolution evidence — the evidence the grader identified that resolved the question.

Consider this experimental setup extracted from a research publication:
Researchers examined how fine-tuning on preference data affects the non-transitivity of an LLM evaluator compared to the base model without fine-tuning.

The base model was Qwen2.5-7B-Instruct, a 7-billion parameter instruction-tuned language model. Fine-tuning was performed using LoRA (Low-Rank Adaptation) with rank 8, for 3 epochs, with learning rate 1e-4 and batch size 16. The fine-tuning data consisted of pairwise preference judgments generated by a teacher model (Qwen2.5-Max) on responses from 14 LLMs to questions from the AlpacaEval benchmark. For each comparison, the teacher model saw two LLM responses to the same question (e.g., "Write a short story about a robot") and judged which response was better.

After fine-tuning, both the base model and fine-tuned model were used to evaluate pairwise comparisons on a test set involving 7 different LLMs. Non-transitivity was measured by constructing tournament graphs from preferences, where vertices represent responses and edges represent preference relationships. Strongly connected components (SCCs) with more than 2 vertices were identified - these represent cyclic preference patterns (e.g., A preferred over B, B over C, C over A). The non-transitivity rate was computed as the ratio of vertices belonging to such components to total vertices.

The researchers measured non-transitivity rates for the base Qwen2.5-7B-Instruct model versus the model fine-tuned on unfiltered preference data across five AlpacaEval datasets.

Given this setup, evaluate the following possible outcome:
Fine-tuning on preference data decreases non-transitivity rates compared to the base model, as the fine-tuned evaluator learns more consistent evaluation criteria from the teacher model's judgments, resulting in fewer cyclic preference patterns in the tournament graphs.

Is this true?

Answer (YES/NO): YES